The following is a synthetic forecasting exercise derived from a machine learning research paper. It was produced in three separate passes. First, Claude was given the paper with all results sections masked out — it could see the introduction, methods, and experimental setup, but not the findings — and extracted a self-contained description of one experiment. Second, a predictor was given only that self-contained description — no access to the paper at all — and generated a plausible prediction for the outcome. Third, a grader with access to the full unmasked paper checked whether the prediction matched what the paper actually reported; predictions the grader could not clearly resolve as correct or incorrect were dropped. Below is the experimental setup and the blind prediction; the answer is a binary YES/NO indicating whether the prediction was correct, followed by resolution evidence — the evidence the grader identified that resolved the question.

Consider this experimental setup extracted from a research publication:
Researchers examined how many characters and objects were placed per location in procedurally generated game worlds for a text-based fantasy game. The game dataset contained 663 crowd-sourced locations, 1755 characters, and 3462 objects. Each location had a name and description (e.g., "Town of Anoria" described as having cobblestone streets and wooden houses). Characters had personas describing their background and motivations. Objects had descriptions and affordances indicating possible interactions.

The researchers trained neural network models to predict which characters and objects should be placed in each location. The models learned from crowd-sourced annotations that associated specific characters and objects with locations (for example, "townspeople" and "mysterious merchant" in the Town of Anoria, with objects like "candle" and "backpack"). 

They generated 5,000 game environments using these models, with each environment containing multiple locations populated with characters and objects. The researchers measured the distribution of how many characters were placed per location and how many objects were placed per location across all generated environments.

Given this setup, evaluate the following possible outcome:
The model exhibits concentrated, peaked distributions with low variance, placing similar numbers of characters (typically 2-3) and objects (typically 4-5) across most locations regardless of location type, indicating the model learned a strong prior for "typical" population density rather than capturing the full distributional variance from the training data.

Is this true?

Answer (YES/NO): NO